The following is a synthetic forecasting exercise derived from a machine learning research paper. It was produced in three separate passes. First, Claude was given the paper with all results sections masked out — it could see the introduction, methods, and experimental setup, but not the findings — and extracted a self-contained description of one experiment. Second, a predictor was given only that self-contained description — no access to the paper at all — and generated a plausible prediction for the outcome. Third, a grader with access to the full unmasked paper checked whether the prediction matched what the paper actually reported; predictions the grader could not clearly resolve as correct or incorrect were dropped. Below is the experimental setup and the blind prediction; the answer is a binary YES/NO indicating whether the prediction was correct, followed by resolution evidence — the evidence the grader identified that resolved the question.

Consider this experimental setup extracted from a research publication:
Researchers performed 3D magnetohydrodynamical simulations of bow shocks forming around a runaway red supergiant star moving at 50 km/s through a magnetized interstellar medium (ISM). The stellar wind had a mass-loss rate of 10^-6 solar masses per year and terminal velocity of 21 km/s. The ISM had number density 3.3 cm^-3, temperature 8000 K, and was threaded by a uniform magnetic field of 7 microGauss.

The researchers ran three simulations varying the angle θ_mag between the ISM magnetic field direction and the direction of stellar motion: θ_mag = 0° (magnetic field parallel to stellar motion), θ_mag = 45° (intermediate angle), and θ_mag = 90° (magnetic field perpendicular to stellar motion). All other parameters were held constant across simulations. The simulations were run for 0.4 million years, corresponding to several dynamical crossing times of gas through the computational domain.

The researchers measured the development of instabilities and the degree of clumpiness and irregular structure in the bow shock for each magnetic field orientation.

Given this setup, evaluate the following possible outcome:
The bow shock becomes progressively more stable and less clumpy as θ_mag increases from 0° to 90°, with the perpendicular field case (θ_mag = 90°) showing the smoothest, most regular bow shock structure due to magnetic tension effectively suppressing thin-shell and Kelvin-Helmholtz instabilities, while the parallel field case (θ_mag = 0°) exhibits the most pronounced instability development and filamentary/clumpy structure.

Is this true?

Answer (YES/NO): NO